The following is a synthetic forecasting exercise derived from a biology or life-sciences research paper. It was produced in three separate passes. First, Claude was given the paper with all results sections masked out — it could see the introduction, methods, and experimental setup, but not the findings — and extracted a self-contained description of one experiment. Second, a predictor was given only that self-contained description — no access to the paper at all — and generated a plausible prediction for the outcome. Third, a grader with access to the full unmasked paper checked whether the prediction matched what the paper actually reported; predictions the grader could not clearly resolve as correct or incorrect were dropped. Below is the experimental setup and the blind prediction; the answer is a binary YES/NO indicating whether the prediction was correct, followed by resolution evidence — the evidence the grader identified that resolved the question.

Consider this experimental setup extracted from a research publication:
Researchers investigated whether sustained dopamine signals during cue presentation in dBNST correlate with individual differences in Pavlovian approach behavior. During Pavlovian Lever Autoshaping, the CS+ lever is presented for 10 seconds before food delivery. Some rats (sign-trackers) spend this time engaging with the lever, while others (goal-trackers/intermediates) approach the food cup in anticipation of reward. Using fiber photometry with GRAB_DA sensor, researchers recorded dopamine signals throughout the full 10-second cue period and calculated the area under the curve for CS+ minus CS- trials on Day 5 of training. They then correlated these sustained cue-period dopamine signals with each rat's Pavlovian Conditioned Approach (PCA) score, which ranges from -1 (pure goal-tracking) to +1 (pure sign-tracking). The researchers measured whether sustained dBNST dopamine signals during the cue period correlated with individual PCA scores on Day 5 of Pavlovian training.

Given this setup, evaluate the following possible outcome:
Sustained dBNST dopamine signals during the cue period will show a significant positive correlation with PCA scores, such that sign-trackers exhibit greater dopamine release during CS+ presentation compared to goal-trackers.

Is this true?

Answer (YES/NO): YES